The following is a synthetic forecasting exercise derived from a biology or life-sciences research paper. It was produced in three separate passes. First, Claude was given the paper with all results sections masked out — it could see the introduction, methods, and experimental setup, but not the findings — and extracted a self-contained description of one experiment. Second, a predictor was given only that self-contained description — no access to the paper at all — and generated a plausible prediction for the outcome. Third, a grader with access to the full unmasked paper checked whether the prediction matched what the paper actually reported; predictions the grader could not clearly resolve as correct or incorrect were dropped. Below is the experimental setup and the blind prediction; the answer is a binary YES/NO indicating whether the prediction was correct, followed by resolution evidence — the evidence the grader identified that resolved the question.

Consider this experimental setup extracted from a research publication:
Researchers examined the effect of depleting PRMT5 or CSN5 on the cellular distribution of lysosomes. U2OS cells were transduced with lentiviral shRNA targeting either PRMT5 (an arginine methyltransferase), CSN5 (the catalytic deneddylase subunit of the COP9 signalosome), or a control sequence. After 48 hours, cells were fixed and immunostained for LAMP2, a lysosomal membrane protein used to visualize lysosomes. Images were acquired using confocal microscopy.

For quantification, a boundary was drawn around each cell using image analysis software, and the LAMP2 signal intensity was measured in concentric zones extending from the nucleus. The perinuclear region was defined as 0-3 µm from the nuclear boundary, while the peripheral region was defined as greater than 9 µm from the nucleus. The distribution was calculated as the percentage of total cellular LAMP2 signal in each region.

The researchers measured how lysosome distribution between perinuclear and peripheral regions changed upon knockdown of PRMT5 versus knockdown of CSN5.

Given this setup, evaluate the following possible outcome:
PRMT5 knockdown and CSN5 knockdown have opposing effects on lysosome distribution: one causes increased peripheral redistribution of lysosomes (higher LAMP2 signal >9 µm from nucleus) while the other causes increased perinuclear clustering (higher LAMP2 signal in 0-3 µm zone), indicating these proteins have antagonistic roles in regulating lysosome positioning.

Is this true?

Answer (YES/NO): NO